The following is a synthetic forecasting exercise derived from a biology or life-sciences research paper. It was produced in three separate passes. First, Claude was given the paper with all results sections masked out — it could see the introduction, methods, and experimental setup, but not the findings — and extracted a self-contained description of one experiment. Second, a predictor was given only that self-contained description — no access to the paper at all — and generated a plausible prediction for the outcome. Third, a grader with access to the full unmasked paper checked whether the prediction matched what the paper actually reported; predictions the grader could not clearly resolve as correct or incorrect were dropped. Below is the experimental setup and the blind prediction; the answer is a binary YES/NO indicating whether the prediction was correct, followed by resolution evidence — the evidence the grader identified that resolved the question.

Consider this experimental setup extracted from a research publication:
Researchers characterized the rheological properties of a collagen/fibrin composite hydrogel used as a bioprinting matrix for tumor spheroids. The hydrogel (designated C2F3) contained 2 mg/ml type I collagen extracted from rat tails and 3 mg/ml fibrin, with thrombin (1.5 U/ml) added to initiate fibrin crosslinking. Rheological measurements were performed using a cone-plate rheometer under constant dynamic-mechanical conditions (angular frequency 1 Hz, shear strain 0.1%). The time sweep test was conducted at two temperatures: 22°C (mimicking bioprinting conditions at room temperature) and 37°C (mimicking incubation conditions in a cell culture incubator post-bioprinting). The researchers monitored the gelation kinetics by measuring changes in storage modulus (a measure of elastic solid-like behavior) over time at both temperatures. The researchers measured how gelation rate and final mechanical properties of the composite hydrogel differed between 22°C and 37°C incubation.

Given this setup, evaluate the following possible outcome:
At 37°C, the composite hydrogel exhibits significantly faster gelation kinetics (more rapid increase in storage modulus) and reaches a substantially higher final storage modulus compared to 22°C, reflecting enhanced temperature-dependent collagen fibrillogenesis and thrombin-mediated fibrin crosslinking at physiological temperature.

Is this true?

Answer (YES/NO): NO